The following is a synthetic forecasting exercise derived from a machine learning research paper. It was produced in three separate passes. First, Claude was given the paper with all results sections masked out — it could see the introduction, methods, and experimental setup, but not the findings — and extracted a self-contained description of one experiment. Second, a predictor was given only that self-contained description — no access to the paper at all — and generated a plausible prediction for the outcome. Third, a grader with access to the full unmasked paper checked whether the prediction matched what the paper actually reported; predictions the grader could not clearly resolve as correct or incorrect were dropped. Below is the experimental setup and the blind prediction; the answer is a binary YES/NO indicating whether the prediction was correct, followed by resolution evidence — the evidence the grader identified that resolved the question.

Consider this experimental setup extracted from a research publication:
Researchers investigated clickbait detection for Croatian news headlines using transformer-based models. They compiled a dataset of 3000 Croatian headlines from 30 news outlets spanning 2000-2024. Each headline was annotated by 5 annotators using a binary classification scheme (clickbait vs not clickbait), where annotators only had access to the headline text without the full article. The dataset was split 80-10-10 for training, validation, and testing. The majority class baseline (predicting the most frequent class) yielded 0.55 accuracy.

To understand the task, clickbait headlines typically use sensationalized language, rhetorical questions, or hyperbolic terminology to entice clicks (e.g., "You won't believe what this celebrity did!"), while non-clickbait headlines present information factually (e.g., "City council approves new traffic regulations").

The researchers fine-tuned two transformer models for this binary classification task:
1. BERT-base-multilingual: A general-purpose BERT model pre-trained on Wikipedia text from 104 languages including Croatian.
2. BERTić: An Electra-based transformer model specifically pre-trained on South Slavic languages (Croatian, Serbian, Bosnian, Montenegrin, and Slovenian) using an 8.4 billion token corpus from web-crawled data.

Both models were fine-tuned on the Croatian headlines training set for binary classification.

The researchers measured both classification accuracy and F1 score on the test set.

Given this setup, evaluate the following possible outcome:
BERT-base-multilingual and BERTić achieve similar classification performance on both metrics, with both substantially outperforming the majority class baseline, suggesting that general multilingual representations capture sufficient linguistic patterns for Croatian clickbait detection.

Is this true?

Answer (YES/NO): NO